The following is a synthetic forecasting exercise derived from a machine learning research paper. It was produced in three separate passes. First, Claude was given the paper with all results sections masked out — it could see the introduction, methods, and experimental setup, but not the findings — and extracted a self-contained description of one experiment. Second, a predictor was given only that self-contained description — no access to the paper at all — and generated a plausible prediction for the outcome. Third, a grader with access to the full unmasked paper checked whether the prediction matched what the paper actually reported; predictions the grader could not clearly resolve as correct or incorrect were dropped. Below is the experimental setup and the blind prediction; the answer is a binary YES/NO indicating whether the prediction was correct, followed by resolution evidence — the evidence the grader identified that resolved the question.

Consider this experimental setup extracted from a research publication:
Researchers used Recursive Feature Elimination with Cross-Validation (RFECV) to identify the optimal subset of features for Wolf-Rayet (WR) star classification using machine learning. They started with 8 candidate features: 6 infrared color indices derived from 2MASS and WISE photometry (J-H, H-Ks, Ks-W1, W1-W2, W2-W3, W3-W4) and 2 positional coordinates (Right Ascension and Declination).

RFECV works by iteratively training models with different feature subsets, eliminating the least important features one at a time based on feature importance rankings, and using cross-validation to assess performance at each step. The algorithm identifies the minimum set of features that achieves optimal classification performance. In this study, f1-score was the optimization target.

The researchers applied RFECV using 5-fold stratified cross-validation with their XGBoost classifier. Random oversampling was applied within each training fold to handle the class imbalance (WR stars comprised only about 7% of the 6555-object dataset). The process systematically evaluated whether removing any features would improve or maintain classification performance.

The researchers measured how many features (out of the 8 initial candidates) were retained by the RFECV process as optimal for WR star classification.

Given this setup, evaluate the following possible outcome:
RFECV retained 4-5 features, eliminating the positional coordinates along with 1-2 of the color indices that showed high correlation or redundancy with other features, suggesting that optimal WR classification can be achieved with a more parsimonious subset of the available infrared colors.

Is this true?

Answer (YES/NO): NO